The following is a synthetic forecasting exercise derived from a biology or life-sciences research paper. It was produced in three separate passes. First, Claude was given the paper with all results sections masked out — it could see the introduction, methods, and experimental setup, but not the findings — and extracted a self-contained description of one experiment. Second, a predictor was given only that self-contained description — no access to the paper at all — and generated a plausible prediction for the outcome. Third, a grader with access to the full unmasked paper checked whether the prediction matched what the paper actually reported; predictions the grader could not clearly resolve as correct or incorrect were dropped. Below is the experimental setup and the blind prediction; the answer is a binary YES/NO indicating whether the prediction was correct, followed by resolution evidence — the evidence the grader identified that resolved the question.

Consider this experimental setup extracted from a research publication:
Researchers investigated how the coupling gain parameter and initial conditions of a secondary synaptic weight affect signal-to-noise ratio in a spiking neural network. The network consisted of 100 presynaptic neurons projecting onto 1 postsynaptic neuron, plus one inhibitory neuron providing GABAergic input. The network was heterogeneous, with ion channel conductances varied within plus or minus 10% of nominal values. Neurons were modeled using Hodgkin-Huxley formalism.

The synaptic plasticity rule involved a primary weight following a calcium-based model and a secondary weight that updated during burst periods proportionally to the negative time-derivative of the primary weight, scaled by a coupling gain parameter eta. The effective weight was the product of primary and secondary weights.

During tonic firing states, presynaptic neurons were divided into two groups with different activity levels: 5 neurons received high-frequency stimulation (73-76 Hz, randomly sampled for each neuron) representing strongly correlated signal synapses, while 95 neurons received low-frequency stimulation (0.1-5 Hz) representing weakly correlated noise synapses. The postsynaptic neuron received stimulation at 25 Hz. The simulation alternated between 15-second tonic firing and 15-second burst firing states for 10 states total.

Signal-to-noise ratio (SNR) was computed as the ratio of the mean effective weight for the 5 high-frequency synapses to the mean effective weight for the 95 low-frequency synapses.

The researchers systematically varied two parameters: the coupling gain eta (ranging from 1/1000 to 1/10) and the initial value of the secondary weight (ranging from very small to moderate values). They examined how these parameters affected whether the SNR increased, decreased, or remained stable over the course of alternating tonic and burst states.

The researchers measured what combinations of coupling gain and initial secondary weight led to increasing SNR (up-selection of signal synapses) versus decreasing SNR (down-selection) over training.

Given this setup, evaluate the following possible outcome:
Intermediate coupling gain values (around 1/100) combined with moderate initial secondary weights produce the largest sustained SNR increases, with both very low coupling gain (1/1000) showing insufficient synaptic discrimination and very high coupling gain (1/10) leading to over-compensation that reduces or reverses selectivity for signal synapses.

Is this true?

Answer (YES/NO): NO